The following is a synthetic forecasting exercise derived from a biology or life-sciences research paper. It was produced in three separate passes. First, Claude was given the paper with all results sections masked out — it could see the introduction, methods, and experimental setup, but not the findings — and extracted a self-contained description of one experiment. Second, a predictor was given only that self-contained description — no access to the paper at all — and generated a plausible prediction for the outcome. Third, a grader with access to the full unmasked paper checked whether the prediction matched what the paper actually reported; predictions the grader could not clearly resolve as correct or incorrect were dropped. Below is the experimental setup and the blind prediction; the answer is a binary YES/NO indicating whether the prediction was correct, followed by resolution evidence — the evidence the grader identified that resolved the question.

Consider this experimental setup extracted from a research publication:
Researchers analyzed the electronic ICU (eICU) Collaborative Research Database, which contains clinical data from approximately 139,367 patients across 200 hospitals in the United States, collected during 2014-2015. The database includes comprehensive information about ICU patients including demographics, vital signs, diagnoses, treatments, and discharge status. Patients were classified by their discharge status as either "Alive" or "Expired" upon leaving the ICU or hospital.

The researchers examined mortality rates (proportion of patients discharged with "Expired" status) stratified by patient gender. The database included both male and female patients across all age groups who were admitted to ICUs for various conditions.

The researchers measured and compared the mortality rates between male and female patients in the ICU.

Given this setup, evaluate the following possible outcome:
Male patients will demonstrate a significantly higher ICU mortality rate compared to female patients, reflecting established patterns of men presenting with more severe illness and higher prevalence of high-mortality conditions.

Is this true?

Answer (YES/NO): NO